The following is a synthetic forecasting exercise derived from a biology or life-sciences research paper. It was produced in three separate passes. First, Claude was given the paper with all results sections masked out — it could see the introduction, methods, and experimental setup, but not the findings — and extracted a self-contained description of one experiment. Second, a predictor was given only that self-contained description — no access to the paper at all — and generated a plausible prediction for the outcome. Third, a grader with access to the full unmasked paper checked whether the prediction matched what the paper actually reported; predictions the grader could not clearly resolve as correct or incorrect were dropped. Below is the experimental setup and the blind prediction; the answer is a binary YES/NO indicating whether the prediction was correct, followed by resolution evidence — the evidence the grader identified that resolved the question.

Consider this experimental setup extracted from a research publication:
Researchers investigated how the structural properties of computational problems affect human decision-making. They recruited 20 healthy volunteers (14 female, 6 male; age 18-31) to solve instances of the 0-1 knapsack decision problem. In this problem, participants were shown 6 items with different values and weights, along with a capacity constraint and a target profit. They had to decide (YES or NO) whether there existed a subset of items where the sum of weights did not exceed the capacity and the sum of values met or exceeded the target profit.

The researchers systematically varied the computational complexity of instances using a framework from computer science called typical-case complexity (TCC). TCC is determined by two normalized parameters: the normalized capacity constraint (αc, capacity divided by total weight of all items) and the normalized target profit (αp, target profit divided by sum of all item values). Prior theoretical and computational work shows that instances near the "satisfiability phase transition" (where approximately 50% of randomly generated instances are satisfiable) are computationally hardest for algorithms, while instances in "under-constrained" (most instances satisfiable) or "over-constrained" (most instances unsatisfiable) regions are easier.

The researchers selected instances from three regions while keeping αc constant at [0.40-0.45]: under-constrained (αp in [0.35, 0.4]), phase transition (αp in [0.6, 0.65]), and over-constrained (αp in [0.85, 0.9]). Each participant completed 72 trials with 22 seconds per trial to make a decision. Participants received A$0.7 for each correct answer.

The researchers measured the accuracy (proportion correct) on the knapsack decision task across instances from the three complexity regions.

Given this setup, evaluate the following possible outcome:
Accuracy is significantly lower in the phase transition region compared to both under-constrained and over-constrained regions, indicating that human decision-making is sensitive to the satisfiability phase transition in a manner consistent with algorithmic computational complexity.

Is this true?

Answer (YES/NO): YES